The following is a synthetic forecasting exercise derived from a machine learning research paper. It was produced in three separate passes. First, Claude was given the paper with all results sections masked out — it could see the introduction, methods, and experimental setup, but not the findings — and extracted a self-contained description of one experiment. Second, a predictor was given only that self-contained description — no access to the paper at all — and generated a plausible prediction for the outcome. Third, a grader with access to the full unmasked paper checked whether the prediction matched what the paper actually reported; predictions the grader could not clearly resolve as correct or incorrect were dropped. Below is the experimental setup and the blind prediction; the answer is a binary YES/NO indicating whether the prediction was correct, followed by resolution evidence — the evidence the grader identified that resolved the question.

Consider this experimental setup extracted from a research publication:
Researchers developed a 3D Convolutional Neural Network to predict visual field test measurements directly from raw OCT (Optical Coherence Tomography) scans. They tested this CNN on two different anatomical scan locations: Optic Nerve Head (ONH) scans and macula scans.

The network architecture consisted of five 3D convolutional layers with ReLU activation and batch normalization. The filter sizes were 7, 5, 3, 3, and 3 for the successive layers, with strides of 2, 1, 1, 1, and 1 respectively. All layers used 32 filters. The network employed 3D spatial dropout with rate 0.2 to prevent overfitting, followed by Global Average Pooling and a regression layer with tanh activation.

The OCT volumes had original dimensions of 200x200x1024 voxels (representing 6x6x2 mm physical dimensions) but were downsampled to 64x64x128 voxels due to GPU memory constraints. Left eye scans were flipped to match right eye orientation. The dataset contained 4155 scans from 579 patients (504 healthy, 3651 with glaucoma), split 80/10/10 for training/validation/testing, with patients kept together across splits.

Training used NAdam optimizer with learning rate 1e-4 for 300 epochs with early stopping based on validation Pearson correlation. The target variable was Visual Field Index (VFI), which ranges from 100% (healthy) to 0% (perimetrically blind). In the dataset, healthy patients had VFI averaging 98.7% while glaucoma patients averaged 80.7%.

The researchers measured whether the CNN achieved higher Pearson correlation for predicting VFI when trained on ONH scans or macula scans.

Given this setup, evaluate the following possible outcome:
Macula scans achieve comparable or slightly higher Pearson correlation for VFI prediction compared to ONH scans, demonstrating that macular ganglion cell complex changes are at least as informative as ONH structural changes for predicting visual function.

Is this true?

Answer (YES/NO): NO